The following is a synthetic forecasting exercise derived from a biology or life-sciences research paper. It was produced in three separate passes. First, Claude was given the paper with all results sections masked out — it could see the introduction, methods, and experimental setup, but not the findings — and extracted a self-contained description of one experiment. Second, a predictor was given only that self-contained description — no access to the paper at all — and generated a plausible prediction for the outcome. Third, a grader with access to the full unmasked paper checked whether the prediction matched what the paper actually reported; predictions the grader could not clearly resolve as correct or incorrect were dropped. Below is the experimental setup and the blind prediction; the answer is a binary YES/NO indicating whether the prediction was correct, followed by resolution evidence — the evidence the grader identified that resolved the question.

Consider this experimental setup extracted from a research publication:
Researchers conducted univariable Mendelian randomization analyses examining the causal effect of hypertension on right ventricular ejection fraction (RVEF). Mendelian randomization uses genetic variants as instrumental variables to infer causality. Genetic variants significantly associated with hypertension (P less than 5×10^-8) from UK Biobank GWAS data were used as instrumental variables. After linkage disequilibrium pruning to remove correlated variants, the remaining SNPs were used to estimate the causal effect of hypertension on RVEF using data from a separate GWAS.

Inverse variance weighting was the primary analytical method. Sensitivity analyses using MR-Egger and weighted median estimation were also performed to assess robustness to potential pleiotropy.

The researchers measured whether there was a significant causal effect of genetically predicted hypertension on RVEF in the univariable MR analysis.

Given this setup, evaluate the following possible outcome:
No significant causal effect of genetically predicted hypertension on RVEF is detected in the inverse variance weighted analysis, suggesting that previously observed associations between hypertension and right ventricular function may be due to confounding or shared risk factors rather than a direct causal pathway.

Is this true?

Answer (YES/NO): YES